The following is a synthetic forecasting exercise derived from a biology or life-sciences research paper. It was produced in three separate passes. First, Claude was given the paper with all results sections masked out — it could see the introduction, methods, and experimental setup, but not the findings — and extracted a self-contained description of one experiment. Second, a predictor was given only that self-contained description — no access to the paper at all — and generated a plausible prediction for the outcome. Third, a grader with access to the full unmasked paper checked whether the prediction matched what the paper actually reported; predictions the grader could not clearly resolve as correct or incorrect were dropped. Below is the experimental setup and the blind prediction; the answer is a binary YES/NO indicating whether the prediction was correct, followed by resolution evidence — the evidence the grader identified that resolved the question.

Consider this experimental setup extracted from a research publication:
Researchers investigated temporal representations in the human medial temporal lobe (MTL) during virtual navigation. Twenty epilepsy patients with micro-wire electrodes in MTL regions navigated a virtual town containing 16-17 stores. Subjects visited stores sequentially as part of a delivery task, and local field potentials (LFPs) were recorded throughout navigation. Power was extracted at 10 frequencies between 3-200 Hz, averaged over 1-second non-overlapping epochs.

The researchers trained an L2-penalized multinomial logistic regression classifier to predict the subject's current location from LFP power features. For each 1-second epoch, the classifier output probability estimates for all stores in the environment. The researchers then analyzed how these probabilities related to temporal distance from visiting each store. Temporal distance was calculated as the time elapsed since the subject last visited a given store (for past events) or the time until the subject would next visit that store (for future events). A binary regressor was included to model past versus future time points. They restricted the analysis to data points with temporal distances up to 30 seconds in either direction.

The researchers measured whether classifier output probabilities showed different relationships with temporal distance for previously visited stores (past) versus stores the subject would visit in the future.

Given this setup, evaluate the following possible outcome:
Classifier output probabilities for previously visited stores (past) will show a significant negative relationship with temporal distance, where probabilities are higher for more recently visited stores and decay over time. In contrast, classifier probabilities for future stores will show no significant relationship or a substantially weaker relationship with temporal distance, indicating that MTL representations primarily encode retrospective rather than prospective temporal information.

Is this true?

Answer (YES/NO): NO